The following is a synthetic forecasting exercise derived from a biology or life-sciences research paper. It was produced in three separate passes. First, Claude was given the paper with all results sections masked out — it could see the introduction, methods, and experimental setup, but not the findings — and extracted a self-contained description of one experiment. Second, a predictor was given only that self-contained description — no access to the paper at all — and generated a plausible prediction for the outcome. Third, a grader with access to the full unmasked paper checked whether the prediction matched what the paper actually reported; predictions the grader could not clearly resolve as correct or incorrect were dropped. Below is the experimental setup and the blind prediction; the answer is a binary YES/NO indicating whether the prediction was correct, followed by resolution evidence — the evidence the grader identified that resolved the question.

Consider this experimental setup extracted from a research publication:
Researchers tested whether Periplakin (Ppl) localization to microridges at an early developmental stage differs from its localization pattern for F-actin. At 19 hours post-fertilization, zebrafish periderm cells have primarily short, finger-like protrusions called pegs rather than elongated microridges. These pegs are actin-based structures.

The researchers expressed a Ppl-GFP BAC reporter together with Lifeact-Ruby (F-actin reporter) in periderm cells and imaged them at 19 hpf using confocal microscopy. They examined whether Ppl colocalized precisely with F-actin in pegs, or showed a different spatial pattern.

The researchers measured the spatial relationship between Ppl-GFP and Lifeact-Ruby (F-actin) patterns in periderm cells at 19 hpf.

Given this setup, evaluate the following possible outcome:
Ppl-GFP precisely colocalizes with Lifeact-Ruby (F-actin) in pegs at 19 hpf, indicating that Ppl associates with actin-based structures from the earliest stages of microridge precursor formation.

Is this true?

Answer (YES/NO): NO